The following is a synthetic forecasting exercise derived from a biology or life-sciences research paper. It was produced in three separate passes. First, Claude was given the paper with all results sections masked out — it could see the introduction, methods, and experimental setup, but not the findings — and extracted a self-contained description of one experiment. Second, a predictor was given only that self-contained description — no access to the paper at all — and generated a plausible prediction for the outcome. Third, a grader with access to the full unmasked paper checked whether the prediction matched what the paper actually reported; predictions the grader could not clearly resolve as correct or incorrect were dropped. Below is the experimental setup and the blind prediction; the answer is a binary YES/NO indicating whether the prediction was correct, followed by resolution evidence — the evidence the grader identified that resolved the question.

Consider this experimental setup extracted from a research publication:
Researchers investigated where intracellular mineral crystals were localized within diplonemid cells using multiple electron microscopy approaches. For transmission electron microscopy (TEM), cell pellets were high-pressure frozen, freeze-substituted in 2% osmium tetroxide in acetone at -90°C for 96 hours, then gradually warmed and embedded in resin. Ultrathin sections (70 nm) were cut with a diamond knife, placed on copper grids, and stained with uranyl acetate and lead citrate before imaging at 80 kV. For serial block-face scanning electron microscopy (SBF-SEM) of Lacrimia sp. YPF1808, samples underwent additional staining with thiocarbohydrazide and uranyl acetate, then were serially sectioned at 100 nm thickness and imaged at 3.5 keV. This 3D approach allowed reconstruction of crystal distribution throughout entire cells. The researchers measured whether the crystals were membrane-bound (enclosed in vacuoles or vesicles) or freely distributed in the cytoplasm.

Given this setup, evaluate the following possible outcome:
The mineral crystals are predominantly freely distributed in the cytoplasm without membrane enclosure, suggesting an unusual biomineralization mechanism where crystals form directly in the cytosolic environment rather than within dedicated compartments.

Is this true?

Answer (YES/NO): NO